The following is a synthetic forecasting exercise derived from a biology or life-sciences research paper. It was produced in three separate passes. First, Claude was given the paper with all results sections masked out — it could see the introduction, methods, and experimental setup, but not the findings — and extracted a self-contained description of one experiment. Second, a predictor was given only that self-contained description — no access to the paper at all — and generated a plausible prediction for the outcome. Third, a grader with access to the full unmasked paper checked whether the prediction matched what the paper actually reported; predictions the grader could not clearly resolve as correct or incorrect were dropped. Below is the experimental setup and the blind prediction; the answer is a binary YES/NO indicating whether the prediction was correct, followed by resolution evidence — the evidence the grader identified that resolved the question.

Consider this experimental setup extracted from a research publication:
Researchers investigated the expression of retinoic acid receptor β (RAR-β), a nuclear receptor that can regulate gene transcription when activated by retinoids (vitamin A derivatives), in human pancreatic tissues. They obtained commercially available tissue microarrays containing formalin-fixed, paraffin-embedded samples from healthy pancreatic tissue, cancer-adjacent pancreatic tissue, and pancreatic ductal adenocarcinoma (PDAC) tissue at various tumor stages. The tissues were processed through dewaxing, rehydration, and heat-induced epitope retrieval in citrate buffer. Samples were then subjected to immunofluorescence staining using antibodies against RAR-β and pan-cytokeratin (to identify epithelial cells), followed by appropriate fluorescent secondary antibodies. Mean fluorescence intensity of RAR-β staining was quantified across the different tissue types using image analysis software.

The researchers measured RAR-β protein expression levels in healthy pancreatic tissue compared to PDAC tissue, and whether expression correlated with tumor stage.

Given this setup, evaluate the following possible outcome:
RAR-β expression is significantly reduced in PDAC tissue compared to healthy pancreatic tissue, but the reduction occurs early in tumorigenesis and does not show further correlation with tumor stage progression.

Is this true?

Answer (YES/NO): NO